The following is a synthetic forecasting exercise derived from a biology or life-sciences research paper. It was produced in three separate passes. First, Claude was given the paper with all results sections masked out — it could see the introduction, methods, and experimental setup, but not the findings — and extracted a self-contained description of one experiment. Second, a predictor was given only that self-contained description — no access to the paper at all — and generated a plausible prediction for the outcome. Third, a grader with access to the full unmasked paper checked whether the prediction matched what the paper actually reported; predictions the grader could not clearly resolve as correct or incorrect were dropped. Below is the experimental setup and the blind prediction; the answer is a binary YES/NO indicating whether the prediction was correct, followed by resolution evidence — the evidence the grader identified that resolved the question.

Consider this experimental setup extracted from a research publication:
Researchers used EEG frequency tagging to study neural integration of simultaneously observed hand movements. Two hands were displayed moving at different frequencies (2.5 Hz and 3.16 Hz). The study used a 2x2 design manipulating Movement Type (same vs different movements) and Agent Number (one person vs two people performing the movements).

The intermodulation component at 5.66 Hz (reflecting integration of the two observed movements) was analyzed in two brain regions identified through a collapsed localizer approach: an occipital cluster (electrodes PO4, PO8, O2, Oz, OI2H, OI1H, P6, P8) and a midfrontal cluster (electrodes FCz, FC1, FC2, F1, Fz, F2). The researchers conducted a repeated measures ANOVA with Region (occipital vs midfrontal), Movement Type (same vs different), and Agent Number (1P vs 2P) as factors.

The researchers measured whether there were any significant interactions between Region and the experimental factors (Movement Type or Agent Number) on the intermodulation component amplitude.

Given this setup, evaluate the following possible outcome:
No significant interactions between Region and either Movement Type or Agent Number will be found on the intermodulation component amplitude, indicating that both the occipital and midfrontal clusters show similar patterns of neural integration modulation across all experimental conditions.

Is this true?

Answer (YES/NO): YES